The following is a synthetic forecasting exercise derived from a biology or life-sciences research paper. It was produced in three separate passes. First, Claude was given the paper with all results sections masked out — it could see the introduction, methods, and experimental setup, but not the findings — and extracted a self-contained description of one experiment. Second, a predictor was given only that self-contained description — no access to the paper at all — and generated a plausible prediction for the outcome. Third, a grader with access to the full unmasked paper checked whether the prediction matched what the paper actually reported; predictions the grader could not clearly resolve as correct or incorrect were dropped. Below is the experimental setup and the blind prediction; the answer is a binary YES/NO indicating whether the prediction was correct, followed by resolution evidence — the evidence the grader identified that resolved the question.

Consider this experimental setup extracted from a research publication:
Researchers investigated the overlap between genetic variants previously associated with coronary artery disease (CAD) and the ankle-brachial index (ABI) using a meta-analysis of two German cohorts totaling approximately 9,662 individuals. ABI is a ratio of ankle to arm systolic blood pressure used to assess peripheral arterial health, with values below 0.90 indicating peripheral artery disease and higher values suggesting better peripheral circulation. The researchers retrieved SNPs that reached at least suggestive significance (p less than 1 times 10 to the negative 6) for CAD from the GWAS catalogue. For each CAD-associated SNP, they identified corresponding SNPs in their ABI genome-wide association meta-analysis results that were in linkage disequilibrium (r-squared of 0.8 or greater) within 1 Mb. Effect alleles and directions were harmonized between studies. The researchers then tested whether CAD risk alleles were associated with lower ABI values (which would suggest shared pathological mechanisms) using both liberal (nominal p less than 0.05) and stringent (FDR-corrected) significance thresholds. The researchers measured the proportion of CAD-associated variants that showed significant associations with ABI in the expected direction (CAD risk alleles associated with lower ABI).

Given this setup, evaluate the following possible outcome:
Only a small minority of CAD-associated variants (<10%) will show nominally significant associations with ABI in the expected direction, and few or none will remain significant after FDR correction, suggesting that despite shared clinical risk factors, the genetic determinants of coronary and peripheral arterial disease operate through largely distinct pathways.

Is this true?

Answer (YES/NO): NO